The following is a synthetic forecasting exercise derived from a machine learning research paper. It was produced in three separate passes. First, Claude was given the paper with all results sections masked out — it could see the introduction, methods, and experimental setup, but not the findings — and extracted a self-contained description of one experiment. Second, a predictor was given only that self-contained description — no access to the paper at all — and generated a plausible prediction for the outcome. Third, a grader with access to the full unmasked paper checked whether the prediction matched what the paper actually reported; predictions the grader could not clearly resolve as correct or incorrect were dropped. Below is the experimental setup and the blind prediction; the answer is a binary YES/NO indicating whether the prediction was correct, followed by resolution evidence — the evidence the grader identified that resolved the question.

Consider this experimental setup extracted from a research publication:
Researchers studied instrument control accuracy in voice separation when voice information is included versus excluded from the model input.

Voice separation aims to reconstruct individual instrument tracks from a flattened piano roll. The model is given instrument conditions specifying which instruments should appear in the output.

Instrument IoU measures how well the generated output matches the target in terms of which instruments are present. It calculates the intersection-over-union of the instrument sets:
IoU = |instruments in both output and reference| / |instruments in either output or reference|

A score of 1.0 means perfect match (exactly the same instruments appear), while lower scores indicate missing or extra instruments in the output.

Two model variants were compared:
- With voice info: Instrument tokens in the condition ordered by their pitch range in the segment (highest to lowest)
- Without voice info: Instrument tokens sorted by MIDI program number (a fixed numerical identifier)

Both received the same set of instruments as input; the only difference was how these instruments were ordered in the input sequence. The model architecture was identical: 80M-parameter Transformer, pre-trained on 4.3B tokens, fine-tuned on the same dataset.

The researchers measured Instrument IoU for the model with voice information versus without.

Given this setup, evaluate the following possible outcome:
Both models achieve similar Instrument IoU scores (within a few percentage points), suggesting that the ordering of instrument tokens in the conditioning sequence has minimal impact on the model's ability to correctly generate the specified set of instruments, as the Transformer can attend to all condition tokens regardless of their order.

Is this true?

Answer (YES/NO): NO